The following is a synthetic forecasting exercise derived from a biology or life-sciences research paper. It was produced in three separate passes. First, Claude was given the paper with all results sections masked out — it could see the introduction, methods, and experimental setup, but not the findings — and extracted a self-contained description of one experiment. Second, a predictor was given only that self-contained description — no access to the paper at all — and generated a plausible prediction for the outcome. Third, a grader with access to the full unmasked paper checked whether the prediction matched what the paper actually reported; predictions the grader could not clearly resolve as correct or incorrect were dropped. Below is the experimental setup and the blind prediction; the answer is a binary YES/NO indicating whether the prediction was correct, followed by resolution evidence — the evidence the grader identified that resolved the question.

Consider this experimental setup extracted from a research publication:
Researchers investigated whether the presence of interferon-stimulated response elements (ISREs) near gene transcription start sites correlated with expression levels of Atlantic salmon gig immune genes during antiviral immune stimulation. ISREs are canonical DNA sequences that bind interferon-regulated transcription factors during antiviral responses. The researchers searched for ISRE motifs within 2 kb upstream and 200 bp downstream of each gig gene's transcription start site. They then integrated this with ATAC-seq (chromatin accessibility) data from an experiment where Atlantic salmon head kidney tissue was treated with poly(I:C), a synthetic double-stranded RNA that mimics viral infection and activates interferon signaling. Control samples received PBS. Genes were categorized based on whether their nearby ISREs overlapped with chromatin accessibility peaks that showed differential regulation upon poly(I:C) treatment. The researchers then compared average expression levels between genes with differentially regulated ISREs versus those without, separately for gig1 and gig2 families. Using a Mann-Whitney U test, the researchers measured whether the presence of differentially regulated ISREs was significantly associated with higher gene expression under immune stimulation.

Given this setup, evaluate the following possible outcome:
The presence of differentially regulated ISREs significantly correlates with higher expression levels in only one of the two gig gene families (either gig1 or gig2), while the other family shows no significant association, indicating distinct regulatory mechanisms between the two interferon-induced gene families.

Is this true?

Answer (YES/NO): YES